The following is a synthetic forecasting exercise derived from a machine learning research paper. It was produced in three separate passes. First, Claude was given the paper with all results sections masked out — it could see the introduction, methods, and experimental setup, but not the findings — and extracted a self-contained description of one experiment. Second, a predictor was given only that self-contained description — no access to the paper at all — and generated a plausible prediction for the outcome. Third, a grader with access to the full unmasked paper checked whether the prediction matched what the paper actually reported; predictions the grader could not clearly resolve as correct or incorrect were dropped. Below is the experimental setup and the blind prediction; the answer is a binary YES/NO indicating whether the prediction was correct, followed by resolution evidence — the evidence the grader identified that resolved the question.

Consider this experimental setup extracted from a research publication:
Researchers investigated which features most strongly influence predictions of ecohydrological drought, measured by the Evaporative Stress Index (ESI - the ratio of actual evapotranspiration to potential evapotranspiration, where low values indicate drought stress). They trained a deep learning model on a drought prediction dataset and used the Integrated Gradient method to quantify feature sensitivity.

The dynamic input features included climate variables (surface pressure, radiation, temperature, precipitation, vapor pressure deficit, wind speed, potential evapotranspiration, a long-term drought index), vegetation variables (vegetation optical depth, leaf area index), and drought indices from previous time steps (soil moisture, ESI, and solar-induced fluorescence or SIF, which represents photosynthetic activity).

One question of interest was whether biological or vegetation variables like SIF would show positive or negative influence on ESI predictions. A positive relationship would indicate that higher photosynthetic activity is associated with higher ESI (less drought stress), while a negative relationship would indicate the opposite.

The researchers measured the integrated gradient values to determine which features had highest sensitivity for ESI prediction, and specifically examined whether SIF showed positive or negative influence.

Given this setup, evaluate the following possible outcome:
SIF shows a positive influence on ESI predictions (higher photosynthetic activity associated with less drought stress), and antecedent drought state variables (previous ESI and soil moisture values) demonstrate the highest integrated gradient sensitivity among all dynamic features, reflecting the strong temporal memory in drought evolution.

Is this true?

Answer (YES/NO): NO